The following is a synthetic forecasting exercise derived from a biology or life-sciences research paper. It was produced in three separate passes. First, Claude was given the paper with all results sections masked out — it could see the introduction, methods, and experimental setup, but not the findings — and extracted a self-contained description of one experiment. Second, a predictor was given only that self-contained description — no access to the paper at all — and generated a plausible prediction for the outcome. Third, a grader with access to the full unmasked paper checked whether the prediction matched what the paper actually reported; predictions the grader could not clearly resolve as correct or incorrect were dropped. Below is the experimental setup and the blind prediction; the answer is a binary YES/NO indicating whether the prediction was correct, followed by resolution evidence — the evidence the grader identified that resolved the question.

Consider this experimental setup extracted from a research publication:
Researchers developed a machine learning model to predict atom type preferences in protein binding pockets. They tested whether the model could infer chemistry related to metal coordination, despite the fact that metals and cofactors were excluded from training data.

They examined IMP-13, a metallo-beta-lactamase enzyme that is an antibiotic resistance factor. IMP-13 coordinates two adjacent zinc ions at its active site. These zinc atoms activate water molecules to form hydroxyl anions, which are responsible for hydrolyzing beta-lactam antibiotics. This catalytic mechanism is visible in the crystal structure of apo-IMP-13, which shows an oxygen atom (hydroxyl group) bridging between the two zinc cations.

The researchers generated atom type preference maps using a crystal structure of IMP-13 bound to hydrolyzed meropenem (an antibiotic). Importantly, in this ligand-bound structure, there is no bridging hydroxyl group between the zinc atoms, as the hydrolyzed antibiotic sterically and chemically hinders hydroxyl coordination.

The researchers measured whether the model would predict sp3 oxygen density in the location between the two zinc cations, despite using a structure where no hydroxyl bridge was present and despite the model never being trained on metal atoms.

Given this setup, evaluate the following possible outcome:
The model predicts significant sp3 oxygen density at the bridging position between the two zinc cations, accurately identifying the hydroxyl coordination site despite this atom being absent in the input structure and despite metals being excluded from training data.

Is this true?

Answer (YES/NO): YES